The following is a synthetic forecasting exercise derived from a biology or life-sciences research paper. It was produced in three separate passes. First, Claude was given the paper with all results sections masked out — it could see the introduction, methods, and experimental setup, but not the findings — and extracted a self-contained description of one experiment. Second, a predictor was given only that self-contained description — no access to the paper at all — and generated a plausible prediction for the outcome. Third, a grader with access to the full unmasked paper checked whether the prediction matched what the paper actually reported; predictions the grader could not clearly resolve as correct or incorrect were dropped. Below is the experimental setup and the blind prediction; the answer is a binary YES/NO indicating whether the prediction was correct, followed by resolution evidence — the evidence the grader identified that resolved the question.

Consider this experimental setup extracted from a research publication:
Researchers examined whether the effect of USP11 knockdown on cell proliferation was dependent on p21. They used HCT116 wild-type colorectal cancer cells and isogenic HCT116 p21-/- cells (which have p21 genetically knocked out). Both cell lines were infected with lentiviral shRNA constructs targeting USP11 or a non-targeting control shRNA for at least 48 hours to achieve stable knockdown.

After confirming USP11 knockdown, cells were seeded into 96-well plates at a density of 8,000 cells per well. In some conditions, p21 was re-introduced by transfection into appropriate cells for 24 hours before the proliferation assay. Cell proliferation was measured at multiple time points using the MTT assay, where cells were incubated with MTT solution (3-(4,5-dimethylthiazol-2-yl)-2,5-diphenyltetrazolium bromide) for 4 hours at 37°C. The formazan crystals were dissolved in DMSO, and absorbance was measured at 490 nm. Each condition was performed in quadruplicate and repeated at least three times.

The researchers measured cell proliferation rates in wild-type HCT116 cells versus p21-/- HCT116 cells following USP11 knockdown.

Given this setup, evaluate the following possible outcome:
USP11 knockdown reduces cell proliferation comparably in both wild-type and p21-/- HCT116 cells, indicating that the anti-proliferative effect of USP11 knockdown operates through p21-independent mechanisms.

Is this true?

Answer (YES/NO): NO